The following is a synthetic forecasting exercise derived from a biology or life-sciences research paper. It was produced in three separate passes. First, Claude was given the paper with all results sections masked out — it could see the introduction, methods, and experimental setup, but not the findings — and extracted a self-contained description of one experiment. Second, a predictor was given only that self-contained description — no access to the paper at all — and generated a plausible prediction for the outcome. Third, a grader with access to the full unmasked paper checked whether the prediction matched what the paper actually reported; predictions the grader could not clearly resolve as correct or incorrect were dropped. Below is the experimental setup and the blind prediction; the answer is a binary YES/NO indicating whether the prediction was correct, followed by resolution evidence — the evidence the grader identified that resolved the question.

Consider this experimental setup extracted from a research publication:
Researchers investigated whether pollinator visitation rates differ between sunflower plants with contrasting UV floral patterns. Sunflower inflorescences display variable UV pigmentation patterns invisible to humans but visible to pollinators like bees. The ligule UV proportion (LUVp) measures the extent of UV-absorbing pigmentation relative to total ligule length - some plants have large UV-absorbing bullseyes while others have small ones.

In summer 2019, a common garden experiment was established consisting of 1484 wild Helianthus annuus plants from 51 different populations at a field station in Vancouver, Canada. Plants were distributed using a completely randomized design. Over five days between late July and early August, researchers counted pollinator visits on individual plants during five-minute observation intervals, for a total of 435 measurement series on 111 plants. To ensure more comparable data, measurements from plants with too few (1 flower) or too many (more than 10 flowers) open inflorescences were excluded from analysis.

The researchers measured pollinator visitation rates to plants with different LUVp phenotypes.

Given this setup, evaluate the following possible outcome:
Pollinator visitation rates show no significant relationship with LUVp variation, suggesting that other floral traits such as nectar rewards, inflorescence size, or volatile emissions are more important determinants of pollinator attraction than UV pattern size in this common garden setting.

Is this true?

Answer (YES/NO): NO